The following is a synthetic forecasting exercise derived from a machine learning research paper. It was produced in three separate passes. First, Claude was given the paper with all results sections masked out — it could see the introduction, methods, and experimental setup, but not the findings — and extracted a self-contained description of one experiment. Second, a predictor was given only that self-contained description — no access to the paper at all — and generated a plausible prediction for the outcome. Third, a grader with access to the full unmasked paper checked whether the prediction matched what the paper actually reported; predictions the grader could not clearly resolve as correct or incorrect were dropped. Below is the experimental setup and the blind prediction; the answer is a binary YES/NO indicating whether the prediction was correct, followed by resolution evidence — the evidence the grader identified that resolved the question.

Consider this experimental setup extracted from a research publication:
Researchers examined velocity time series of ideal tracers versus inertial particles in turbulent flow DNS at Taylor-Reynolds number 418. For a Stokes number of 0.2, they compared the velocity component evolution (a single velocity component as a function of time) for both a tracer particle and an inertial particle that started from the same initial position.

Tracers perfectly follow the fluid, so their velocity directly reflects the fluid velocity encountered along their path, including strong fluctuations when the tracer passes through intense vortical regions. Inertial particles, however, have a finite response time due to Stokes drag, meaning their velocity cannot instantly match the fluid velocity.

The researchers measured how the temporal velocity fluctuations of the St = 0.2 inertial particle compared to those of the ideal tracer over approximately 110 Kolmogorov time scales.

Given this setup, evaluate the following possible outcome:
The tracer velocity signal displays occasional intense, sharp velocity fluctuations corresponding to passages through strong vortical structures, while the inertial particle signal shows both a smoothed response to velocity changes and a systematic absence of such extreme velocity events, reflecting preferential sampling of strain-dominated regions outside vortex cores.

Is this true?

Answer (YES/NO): YES